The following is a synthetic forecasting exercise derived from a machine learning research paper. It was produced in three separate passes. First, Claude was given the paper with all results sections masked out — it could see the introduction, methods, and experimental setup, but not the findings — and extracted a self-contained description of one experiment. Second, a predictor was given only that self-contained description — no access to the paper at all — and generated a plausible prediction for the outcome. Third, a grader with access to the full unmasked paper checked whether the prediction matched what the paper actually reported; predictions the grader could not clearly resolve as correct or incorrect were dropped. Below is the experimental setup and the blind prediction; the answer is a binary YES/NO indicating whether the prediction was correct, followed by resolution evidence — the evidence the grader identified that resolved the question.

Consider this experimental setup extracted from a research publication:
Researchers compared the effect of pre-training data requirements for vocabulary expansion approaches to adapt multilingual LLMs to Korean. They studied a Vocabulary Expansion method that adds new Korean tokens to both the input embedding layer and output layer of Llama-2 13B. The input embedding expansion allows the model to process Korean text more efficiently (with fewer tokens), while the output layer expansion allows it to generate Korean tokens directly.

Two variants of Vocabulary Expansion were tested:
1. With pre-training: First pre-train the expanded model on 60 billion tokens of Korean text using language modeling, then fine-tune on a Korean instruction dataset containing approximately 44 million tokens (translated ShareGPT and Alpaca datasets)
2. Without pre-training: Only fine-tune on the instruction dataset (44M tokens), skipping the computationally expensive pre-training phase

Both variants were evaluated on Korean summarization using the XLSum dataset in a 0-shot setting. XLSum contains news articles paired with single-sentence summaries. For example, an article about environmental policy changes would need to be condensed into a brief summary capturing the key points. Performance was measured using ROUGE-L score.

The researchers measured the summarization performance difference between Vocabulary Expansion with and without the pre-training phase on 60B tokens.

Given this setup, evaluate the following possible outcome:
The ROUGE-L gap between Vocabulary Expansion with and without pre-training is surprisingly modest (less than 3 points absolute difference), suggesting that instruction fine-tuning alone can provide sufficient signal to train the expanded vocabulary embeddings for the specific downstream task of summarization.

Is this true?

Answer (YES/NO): NO